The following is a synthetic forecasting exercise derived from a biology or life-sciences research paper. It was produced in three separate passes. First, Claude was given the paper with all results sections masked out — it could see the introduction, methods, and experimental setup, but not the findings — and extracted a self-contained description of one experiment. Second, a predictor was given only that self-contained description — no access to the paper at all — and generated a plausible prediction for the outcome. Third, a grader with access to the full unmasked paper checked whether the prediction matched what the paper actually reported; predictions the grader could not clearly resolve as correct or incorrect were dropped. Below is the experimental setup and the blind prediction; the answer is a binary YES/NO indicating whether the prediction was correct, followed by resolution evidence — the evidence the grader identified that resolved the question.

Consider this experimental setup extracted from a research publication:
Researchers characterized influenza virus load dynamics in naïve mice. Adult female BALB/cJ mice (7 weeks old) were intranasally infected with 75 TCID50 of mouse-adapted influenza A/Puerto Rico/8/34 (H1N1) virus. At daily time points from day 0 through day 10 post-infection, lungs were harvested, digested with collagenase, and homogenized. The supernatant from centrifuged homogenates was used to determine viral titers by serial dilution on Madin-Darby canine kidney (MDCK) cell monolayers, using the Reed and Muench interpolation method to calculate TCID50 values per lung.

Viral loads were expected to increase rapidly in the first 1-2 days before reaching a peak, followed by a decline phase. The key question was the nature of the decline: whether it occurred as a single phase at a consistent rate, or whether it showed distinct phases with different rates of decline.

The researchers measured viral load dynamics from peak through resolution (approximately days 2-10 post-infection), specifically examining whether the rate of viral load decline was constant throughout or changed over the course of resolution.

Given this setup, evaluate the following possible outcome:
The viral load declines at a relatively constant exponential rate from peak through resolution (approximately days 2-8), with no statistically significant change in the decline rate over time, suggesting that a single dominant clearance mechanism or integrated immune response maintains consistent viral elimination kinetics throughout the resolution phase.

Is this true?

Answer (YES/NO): NO